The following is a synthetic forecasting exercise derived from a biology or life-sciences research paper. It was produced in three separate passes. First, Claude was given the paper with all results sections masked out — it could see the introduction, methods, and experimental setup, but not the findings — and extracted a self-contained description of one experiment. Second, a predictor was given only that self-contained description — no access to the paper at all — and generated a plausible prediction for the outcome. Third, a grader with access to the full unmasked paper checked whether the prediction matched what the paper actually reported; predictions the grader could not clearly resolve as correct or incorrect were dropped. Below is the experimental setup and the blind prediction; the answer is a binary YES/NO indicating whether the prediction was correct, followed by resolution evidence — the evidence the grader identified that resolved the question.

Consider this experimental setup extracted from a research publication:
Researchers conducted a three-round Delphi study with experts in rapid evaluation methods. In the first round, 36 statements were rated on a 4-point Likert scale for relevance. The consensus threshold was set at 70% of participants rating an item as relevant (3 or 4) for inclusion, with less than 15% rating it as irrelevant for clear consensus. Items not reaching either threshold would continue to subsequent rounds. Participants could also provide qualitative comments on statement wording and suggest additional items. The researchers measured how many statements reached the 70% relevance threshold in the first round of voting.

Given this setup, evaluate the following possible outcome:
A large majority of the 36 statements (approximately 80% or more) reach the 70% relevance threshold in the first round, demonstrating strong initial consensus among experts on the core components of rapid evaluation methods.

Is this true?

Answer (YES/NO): YES